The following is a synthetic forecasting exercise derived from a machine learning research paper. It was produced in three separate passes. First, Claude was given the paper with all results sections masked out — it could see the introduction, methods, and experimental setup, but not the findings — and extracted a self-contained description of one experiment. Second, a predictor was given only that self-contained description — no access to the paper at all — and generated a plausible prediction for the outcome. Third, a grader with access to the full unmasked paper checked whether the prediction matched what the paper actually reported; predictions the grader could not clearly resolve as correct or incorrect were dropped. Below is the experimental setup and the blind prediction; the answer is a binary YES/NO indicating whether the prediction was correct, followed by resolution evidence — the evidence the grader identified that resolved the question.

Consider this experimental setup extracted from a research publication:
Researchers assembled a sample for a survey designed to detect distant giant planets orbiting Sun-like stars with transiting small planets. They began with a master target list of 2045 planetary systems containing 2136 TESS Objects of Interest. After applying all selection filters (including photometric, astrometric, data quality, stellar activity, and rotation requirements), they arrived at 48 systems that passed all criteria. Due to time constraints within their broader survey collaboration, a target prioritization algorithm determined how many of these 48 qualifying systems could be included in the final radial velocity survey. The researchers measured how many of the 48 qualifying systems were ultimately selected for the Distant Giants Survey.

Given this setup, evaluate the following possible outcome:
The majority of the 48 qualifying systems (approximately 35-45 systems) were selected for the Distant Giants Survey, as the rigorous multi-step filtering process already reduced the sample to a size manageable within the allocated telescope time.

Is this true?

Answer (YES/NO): NO